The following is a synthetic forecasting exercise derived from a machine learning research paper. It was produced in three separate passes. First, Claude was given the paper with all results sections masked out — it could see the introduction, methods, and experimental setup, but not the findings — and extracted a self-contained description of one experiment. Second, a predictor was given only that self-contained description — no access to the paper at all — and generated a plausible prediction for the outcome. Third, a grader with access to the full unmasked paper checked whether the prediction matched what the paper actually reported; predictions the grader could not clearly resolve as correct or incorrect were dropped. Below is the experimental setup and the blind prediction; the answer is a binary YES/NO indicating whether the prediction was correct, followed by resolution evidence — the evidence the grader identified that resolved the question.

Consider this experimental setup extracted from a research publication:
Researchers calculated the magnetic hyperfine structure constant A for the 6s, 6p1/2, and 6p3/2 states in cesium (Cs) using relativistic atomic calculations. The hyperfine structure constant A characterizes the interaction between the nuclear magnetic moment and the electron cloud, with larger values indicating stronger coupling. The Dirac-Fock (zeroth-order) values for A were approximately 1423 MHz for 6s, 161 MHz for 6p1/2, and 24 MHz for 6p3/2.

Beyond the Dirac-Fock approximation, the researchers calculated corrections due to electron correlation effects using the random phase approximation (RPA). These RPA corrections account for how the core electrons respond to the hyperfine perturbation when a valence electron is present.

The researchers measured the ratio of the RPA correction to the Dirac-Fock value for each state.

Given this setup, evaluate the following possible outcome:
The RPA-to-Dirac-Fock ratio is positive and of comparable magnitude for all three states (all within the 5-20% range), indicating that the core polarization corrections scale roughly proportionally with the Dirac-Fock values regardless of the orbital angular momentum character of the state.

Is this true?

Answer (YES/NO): NO